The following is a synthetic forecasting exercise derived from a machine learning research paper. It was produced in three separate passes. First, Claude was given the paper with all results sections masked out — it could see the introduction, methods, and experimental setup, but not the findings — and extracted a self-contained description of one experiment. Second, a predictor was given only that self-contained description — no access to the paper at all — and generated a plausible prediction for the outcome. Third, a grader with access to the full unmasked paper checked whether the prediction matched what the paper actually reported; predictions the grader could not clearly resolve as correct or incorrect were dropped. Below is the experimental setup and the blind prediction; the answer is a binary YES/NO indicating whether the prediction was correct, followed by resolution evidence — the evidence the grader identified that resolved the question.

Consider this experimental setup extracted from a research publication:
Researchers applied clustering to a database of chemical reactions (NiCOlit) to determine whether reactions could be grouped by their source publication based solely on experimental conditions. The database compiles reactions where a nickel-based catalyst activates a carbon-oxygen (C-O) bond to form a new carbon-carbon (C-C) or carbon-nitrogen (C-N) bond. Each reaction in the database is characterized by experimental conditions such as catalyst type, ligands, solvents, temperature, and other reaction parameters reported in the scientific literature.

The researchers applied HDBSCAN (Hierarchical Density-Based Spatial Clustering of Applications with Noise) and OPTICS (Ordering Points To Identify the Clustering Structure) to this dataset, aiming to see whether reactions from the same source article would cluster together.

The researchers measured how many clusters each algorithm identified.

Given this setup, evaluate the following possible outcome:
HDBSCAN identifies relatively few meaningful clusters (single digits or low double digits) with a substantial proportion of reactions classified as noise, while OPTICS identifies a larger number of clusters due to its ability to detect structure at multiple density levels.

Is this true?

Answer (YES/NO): NO